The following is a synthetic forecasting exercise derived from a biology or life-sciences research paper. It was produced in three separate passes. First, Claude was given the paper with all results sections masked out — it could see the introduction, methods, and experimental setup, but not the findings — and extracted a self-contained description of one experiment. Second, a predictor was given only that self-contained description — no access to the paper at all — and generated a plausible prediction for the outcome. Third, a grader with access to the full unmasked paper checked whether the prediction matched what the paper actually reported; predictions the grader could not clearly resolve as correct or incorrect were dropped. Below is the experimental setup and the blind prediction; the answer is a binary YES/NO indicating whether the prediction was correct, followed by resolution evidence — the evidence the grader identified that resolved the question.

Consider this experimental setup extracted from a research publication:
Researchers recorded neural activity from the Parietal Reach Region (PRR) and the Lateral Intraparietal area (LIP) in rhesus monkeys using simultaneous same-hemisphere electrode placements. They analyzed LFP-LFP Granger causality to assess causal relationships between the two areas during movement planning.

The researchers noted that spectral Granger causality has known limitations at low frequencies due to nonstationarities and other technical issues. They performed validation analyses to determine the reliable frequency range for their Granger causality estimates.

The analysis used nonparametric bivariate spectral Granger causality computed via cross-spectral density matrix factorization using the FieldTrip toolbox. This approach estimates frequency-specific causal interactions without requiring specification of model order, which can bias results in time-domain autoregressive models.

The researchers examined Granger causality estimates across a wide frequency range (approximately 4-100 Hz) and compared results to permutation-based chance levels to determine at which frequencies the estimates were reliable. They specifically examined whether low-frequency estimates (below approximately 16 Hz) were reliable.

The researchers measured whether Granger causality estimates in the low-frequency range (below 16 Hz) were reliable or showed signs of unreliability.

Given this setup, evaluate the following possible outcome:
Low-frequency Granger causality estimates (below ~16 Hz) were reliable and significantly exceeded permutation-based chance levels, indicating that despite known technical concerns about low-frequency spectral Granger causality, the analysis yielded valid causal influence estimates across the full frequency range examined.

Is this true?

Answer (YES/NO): NO